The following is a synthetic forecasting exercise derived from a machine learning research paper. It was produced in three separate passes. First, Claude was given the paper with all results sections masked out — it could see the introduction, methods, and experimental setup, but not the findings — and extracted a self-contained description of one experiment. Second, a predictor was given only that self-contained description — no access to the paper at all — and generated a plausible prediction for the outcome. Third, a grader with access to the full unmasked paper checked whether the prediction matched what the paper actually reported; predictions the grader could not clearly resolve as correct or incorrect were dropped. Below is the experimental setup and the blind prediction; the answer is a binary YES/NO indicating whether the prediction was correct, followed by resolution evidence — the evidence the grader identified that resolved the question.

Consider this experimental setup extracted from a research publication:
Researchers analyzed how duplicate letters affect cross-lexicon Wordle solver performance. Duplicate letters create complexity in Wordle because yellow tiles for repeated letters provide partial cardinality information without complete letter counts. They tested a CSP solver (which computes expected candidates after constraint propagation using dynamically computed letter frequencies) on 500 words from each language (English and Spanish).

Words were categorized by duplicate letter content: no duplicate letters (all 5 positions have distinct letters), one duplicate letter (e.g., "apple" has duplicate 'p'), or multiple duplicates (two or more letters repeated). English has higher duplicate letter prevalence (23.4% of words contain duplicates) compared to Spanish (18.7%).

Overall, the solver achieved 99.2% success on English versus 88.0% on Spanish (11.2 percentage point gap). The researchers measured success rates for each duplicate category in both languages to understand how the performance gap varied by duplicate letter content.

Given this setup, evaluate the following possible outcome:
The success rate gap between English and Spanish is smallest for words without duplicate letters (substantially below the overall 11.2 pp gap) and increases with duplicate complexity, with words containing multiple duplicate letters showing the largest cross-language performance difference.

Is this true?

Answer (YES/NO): YES